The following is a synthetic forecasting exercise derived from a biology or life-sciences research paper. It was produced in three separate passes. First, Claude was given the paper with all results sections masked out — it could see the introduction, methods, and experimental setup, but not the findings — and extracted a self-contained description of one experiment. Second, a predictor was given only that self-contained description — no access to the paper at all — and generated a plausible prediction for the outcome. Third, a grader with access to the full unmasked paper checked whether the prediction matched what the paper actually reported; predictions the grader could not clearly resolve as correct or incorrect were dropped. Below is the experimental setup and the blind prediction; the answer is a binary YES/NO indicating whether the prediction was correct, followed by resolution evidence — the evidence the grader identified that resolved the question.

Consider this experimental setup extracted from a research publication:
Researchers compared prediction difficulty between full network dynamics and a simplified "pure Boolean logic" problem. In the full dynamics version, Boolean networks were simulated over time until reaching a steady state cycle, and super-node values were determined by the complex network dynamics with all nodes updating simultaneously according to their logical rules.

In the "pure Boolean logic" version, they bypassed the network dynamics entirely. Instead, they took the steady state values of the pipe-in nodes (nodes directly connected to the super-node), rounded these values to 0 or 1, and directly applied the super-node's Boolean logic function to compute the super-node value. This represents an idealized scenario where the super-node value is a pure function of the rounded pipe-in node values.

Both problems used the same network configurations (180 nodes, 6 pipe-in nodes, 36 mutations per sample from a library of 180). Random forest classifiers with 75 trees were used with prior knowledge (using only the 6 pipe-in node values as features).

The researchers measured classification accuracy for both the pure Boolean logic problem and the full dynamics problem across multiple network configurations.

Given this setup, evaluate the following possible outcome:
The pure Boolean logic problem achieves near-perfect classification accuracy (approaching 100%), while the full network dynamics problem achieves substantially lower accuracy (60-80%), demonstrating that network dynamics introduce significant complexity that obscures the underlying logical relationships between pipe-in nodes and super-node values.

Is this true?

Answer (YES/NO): NO